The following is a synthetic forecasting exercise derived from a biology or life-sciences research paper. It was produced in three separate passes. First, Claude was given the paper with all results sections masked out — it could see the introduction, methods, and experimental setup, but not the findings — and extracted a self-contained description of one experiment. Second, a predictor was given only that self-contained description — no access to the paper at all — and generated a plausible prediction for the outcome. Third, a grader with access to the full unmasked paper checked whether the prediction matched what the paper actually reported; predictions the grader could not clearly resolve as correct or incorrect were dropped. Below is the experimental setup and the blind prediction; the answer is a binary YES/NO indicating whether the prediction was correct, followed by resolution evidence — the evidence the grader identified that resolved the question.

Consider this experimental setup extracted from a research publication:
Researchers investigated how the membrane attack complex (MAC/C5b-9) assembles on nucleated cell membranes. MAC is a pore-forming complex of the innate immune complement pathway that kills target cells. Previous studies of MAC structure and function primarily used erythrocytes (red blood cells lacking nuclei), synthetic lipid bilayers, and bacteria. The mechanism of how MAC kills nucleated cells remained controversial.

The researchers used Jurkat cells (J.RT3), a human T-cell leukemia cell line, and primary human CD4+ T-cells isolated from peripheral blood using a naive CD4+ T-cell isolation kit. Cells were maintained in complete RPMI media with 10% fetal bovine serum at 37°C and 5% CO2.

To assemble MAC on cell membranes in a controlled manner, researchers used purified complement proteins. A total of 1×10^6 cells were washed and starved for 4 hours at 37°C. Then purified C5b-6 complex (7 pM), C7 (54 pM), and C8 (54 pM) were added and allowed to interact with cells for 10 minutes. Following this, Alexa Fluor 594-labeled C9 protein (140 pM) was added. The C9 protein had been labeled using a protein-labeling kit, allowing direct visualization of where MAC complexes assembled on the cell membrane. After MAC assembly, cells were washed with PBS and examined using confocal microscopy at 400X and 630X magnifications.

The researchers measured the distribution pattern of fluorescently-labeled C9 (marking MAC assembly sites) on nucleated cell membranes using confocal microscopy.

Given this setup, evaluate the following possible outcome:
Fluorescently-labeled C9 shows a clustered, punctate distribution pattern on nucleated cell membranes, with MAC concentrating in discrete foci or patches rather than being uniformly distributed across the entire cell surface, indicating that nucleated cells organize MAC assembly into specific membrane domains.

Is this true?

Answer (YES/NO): NO